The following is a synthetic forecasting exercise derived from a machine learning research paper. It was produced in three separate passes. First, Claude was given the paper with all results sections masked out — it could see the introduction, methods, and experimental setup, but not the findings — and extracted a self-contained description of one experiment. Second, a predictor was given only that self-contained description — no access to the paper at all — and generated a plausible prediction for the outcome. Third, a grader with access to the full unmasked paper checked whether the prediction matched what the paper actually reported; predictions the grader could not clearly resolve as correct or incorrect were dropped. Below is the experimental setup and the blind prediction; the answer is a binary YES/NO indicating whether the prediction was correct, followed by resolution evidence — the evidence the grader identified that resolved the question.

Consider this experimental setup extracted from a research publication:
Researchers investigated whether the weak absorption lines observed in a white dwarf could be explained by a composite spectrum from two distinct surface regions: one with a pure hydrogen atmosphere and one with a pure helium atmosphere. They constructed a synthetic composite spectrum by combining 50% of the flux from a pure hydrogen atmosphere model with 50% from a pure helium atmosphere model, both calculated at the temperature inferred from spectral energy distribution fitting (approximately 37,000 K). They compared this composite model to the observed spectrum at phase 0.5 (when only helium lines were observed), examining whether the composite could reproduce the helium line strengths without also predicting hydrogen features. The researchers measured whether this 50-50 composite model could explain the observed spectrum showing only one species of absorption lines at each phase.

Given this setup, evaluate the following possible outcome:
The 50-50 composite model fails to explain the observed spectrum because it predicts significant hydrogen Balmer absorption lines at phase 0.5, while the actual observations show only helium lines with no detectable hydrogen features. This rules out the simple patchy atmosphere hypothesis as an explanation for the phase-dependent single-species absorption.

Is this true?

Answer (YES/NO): YES